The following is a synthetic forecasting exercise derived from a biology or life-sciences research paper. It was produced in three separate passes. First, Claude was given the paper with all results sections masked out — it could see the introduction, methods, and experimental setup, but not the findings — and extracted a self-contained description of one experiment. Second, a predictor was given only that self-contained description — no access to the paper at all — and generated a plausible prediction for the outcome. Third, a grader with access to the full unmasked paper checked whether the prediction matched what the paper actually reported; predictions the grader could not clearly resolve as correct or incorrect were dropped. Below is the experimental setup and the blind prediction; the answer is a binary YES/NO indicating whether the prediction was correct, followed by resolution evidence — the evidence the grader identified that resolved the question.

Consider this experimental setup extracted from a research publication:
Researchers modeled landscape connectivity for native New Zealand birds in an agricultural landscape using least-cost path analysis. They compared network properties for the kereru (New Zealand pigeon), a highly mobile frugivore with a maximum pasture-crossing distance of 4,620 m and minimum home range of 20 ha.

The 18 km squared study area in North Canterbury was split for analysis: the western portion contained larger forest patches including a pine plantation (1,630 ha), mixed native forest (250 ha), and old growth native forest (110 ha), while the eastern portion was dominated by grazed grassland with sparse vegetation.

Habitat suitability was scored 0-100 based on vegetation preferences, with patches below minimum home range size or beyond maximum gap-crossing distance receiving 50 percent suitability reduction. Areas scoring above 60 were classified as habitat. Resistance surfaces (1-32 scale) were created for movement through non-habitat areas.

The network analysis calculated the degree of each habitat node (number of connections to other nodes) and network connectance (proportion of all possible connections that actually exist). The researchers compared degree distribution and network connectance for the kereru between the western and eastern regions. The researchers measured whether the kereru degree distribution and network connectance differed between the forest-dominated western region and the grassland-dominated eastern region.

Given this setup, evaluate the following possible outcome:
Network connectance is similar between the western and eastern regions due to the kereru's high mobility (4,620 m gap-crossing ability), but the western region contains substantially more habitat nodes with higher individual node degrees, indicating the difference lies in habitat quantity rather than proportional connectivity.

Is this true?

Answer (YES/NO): NO